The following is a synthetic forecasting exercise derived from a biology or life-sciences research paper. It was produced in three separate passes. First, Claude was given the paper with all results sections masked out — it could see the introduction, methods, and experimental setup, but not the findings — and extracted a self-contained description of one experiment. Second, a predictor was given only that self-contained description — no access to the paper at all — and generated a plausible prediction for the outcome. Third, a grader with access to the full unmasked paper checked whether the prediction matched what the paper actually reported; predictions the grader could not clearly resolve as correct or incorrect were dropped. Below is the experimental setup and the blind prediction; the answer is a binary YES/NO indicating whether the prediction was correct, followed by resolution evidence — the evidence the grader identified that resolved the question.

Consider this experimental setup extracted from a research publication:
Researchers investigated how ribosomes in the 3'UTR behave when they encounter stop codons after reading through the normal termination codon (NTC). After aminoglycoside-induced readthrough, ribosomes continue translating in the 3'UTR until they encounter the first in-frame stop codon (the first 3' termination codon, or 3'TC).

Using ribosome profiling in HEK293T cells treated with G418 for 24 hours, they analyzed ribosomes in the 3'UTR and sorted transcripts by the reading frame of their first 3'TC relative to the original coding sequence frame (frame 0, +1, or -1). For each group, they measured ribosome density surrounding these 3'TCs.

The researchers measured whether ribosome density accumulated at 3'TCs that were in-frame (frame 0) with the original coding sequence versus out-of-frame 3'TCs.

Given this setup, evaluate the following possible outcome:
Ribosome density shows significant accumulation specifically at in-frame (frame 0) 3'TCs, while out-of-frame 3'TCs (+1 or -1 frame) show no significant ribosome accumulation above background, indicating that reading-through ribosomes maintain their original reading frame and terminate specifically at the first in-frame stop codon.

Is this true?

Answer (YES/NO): YES